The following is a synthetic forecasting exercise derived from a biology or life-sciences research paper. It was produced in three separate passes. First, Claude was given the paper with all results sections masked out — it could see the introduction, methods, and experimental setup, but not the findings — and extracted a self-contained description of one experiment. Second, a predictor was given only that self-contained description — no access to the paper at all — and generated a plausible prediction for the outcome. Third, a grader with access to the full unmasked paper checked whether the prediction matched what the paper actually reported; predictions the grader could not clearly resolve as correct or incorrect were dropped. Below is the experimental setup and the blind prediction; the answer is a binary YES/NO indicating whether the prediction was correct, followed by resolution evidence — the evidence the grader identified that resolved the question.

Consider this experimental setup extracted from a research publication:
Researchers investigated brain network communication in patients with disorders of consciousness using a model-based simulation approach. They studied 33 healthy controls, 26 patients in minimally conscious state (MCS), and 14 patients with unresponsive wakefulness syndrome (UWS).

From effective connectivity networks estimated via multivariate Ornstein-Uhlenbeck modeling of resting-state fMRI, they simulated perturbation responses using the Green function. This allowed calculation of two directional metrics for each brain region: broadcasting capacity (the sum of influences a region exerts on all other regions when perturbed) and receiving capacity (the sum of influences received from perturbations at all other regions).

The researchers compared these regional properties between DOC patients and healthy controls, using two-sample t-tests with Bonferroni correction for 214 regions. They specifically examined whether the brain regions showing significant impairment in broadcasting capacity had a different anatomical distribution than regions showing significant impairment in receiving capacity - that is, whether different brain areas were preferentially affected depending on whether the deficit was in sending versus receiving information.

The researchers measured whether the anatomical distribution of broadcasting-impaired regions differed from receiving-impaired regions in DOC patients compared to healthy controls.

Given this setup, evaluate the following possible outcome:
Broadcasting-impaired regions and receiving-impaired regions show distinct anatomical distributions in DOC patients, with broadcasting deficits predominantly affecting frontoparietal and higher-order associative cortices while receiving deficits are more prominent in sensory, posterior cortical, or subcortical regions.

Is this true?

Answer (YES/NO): NO